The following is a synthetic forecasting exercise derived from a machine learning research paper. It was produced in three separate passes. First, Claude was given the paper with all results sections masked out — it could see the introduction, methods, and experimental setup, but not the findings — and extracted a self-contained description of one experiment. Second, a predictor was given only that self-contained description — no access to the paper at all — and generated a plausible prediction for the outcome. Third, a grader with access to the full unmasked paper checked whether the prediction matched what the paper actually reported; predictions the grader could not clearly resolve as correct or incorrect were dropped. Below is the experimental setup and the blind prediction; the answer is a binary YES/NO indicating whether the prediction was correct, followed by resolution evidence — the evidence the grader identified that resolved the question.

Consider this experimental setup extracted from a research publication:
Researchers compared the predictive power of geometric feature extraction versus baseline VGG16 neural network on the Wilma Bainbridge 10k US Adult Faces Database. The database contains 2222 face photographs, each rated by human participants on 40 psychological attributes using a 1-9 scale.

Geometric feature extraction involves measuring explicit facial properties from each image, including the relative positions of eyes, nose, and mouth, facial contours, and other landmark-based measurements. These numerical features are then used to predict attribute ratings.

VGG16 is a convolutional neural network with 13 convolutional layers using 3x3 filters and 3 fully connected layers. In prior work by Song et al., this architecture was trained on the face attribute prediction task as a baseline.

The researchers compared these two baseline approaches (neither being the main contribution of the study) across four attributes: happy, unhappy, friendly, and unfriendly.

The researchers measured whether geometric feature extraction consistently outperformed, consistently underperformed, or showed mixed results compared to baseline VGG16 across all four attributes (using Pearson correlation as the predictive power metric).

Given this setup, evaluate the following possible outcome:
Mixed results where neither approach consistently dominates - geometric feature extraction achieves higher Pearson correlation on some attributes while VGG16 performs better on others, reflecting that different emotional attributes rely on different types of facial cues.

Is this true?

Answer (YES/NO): NO